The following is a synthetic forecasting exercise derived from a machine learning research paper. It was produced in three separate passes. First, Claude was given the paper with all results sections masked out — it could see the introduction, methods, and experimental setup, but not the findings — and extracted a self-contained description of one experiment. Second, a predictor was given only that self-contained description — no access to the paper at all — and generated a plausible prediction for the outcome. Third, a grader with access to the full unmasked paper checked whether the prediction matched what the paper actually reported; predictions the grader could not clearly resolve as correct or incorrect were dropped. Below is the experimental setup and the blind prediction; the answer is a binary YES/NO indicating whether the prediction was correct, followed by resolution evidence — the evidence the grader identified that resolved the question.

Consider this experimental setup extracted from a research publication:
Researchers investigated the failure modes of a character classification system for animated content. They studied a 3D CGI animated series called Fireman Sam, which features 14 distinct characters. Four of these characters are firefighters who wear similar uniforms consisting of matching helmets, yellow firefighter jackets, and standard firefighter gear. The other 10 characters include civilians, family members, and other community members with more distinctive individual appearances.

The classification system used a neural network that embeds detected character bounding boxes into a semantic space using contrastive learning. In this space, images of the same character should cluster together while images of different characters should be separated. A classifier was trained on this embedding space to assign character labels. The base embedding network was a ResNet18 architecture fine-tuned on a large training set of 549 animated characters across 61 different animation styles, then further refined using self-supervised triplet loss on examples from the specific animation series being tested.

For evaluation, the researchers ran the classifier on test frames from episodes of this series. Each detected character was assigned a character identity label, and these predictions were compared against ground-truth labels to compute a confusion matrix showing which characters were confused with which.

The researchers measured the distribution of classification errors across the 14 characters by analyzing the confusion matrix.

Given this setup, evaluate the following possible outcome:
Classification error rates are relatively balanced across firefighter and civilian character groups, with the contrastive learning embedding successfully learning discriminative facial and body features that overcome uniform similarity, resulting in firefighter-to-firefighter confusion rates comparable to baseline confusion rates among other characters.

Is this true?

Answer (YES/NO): NO